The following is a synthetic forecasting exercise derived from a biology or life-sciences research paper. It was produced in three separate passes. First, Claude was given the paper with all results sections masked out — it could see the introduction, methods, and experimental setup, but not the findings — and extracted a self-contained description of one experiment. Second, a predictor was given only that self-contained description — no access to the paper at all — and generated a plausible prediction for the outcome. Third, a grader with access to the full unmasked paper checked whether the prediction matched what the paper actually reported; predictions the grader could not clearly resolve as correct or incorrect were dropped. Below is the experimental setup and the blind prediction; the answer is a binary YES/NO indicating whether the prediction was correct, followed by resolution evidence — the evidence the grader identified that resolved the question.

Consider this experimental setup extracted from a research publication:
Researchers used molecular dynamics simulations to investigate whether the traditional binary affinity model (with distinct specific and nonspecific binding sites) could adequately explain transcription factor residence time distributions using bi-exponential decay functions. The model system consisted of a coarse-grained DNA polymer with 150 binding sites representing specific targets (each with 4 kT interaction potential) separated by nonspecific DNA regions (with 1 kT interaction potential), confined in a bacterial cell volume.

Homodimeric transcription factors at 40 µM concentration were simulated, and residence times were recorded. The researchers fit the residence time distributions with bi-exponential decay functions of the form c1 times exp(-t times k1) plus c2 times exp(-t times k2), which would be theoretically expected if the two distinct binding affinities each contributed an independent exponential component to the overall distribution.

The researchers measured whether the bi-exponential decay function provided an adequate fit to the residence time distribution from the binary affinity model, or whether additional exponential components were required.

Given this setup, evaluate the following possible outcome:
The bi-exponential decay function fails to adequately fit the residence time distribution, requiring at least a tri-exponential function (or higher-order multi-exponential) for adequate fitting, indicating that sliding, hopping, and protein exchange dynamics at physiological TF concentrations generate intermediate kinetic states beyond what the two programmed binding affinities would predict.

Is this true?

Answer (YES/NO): NO